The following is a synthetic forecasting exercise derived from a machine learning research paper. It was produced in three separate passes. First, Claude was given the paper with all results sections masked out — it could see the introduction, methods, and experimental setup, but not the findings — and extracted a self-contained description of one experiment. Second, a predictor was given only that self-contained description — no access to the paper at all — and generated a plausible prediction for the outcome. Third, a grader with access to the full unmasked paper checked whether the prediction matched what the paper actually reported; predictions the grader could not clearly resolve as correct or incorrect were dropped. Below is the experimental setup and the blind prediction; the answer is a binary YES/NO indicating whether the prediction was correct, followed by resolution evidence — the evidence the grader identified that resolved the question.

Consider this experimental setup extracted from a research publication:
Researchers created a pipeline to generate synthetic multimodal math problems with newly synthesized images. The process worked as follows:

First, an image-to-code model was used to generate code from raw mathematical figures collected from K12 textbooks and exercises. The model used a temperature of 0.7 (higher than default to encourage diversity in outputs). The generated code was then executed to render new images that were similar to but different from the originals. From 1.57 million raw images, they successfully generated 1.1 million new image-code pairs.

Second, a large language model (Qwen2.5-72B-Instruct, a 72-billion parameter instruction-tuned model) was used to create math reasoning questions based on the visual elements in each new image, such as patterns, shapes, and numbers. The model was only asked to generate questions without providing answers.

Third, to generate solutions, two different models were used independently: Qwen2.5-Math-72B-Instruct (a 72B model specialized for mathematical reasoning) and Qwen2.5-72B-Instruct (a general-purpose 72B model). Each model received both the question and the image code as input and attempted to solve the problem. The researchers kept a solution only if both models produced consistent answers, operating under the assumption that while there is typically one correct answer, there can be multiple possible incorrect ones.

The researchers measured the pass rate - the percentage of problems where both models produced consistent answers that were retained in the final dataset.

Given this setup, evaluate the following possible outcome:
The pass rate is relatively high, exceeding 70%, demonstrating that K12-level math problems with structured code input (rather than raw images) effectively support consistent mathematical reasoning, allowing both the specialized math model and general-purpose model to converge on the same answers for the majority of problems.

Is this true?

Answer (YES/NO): NO